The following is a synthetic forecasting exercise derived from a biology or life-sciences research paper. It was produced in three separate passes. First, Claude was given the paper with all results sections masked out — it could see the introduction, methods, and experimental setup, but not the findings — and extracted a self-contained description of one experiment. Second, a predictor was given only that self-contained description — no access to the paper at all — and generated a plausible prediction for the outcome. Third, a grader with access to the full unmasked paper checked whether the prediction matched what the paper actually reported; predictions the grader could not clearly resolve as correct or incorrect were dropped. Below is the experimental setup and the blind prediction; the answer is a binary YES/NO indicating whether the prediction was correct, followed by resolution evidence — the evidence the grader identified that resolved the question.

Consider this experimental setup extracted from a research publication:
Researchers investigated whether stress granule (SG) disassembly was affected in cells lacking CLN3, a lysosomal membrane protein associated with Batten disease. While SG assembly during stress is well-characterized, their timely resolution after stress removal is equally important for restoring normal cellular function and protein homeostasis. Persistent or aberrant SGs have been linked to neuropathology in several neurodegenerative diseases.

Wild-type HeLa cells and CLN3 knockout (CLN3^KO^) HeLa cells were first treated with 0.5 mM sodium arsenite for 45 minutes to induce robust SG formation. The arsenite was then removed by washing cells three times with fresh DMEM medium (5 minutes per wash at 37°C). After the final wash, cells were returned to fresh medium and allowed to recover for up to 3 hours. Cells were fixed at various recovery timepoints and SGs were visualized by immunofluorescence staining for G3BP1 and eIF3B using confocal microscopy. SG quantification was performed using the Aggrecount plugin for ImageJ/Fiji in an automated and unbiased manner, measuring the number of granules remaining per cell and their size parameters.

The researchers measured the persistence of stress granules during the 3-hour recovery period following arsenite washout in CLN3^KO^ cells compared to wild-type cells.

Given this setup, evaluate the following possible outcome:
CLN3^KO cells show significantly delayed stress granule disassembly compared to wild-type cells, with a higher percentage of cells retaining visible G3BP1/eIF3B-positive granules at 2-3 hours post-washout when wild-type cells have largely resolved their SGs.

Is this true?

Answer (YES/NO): YES